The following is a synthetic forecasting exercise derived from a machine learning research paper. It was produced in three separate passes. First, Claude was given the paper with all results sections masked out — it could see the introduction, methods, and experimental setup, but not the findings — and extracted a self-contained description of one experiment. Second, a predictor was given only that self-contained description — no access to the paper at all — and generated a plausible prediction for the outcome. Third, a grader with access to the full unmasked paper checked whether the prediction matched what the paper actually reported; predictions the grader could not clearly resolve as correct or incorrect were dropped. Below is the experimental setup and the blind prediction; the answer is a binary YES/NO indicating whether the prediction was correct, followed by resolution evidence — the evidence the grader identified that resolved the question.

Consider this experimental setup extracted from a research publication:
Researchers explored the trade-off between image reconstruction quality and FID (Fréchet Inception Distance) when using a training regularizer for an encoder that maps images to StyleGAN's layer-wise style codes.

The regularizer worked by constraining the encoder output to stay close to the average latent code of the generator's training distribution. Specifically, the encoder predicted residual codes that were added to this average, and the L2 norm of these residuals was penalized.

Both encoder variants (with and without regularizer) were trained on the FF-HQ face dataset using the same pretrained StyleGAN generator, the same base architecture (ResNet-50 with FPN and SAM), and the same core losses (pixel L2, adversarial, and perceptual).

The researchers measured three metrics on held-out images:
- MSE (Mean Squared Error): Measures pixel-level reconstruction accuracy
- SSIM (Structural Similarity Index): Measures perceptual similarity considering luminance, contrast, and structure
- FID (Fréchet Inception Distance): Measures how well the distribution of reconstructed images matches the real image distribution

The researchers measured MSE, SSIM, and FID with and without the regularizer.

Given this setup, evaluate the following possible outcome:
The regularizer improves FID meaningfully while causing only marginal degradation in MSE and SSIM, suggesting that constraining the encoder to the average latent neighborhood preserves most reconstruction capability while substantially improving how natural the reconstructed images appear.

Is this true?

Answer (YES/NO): YES